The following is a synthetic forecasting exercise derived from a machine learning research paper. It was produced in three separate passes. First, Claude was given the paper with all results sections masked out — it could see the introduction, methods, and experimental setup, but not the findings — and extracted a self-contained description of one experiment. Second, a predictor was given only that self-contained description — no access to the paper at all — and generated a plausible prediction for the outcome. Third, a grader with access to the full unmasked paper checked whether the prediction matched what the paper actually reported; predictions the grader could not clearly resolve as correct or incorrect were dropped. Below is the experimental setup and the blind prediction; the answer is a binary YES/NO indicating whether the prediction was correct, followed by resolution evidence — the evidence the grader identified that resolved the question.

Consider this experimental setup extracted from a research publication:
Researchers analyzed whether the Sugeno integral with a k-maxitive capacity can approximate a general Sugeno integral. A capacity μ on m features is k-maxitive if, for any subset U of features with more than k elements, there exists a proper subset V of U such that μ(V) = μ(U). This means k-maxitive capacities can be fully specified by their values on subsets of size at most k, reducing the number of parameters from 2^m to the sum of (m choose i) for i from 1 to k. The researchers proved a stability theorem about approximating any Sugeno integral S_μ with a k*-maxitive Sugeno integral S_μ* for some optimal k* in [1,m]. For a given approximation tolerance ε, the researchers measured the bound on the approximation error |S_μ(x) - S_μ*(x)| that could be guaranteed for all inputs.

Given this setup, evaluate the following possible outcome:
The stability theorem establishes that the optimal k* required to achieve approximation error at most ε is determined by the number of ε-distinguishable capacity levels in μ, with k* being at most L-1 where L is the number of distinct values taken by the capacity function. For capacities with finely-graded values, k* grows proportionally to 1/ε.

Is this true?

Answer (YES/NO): NO